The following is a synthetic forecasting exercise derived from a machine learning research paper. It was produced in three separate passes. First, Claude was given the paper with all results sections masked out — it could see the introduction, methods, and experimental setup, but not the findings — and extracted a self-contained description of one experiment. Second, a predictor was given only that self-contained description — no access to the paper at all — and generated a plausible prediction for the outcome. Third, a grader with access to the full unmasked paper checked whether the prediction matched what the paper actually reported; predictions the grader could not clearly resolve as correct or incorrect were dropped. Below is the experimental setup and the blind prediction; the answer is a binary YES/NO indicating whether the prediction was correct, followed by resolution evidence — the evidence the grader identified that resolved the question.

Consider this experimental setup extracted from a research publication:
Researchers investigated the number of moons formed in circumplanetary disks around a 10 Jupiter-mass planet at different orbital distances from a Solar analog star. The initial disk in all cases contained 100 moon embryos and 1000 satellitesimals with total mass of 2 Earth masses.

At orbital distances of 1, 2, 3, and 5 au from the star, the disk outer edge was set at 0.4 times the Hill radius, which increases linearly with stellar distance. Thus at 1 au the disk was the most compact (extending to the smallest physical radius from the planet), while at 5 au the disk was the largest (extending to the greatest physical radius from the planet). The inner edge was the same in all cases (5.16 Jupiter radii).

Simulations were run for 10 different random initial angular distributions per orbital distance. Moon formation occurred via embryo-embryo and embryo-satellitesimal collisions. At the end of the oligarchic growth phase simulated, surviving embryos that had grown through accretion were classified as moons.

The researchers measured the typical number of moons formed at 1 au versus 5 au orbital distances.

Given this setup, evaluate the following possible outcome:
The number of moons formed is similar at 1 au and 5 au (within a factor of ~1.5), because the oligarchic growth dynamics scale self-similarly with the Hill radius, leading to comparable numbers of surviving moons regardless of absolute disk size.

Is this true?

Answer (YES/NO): NO